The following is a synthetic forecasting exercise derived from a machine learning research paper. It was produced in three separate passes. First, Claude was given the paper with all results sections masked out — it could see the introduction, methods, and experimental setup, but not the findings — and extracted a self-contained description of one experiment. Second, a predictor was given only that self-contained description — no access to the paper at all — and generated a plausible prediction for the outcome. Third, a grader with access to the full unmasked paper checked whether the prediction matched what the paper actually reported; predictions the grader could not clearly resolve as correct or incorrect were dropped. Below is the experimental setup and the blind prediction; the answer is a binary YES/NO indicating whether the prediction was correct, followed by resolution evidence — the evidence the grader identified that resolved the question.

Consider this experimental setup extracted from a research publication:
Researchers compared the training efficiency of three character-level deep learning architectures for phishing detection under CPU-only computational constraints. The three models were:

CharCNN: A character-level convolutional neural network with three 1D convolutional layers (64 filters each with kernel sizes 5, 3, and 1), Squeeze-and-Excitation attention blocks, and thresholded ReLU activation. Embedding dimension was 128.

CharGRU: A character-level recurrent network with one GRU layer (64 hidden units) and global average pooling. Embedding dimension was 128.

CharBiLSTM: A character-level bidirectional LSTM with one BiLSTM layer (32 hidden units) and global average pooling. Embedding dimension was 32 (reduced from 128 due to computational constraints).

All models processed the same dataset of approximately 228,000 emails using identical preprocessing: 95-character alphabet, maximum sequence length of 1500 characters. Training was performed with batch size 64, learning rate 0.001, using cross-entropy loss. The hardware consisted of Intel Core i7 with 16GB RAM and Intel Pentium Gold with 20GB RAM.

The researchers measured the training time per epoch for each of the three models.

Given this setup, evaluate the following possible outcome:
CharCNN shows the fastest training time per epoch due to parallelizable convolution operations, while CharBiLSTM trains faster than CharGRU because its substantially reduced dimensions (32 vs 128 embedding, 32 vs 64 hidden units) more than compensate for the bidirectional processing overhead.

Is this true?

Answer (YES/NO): YES